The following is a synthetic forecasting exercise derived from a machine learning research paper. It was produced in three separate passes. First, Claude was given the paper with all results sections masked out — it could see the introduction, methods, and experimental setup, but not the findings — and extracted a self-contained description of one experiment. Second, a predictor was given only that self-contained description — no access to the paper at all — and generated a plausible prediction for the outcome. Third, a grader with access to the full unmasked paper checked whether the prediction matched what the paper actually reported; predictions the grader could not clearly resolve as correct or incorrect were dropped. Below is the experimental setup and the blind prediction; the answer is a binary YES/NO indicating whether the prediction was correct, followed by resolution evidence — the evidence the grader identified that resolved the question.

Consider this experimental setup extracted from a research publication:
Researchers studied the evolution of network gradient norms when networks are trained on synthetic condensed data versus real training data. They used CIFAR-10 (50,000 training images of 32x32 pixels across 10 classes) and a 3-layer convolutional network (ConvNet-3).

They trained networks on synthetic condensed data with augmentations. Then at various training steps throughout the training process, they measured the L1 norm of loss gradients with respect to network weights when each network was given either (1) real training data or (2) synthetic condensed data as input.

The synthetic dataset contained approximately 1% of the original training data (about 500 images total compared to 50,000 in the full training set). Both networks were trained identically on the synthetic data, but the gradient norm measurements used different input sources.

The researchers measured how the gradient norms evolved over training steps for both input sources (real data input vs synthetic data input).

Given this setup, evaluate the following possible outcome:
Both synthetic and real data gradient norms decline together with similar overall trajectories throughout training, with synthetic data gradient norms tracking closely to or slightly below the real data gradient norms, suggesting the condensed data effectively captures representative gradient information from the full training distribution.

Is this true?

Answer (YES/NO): NO